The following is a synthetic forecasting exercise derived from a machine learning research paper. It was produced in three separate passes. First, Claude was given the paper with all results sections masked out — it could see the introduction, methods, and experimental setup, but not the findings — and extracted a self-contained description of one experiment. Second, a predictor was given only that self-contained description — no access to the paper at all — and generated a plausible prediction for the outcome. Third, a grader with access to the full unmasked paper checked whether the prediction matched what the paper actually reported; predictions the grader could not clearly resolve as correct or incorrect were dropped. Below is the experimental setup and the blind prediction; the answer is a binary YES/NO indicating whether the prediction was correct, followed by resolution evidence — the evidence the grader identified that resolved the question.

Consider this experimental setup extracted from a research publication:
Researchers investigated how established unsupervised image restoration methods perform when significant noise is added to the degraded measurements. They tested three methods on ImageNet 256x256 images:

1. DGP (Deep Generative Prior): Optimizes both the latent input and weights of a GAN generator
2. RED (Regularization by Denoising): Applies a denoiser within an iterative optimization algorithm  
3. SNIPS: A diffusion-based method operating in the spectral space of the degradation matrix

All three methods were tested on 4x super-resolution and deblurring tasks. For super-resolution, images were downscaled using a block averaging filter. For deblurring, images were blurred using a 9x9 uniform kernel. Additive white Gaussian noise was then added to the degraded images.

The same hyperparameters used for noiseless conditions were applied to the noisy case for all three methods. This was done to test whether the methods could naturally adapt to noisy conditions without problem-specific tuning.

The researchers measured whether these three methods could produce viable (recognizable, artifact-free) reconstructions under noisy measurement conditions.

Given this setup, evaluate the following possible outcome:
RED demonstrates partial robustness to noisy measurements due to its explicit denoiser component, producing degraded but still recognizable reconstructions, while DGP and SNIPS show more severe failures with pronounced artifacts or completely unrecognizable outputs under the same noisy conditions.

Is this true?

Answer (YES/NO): NO